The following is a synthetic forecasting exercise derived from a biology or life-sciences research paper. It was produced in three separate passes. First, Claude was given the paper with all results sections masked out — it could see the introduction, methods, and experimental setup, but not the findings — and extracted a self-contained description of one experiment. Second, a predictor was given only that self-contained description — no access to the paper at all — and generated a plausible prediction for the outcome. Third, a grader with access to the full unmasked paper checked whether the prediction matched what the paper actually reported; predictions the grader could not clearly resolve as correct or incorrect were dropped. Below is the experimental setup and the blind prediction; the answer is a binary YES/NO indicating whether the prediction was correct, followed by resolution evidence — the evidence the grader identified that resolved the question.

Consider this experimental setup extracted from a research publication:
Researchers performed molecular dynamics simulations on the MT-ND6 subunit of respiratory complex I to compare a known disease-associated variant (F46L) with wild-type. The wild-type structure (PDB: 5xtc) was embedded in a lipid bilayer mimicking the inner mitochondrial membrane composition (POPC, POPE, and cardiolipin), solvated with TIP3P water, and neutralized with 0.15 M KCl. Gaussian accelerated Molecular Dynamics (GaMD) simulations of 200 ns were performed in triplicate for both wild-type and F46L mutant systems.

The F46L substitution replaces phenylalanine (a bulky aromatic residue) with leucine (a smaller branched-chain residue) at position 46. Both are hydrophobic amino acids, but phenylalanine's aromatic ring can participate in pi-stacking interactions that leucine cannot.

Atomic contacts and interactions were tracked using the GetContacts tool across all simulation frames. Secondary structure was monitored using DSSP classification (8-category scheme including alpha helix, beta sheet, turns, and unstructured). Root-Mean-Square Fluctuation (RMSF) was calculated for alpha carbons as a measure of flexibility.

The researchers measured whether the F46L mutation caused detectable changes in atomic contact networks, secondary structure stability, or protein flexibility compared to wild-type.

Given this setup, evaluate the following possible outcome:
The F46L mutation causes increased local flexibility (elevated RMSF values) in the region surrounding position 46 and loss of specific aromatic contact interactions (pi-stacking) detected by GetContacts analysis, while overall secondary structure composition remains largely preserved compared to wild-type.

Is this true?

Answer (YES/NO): NO